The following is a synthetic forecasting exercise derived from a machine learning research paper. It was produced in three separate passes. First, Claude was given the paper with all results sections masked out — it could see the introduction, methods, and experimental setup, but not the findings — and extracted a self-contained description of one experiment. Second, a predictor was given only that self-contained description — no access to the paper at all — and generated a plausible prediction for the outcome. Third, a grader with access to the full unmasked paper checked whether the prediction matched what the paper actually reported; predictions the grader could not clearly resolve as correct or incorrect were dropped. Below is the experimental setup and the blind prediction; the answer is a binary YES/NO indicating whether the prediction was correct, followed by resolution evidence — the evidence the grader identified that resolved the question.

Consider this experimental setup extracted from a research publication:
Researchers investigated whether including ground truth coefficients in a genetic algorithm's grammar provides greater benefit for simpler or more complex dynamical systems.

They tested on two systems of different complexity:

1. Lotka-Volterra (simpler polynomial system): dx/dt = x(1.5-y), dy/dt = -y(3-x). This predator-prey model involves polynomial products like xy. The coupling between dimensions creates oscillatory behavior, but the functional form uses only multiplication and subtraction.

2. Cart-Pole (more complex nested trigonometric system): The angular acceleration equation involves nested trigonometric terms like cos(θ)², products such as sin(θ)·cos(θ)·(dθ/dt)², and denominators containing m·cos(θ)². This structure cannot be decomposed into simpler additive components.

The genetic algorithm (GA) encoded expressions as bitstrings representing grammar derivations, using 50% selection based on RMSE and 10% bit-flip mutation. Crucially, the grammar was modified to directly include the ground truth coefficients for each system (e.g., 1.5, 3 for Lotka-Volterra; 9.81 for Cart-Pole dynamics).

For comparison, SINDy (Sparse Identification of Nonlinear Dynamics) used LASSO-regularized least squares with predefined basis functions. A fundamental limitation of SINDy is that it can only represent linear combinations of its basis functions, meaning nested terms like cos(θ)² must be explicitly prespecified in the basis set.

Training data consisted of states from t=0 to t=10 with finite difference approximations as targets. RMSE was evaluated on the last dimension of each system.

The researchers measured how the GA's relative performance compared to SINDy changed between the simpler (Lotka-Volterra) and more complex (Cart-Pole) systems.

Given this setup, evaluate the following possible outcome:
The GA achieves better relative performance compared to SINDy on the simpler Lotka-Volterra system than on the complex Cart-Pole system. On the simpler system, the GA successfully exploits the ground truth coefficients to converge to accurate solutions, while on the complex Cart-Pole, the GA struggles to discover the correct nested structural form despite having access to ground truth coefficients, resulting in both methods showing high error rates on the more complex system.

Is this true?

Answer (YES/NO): NO